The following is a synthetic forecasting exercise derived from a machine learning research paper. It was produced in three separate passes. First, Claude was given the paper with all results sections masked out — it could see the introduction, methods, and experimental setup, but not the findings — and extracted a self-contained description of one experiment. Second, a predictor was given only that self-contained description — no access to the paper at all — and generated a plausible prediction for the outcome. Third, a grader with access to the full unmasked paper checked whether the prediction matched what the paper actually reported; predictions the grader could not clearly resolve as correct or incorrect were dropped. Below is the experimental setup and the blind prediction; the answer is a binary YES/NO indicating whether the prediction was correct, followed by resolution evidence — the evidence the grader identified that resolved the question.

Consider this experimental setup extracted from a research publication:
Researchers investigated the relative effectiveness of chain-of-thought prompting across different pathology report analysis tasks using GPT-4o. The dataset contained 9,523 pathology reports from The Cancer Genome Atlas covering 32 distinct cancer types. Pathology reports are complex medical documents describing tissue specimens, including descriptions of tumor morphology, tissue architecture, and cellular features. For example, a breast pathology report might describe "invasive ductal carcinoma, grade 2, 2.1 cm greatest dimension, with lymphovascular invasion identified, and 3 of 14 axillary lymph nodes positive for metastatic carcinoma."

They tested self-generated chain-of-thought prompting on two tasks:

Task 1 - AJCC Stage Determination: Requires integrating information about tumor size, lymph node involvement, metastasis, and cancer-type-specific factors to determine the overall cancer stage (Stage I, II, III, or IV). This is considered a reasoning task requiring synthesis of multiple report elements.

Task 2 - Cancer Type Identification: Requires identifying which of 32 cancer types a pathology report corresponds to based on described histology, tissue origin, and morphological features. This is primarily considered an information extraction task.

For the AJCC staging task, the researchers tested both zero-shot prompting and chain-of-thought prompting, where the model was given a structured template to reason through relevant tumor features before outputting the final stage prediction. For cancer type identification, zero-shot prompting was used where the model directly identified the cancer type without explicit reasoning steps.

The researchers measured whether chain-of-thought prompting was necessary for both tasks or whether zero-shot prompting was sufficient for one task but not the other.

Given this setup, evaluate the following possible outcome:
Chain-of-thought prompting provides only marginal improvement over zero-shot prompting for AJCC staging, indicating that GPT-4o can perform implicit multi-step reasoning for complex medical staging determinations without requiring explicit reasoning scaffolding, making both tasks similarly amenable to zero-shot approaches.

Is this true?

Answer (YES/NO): NO